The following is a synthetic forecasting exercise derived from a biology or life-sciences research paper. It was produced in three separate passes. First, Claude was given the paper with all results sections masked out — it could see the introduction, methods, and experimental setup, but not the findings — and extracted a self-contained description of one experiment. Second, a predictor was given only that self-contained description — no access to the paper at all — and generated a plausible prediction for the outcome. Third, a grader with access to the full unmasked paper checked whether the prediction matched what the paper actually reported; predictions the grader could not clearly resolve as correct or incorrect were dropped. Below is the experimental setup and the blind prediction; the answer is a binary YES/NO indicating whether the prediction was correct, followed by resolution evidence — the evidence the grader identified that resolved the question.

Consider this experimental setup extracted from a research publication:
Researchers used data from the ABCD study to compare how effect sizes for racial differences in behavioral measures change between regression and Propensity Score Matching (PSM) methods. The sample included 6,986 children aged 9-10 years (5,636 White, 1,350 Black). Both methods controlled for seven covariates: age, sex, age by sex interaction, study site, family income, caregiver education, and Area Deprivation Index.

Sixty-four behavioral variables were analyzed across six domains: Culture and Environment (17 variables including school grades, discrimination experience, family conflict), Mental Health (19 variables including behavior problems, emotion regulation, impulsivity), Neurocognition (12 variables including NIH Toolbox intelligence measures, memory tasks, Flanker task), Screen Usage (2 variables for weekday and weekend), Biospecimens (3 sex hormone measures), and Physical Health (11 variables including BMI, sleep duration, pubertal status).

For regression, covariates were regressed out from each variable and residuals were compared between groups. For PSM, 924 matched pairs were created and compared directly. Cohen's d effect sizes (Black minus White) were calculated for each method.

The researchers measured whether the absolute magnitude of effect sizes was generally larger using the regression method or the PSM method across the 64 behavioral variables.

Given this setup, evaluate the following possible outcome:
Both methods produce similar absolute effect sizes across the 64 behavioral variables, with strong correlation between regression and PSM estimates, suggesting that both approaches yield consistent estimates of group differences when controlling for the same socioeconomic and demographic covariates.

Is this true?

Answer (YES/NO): NO